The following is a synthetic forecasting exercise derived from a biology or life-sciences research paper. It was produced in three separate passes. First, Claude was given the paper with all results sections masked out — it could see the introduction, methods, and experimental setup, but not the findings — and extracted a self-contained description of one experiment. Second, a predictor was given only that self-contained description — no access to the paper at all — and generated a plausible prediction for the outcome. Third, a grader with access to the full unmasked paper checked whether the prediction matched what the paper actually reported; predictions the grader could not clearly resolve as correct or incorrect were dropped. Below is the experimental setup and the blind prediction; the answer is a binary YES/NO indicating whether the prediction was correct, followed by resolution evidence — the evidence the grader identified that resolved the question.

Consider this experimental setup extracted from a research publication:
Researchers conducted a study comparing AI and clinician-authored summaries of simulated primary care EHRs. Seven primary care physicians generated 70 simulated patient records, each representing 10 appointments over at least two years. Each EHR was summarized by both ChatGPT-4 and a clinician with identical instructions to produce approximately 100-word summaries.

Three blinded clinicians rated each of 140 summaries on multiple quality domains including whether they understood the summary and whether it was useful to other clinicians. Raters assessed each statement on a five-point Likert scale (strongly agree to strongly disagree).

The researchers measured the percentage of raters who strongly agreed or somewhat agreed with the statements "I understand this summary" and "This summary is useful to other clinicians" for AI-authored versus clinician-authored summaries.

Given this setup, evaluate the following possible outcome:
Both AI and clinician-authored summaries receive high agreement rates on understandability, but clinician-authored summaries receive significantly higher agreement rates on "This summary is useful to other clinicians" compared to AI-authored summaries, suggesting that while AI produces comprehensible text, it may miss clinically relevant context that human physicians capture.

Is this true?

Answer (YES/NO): NO